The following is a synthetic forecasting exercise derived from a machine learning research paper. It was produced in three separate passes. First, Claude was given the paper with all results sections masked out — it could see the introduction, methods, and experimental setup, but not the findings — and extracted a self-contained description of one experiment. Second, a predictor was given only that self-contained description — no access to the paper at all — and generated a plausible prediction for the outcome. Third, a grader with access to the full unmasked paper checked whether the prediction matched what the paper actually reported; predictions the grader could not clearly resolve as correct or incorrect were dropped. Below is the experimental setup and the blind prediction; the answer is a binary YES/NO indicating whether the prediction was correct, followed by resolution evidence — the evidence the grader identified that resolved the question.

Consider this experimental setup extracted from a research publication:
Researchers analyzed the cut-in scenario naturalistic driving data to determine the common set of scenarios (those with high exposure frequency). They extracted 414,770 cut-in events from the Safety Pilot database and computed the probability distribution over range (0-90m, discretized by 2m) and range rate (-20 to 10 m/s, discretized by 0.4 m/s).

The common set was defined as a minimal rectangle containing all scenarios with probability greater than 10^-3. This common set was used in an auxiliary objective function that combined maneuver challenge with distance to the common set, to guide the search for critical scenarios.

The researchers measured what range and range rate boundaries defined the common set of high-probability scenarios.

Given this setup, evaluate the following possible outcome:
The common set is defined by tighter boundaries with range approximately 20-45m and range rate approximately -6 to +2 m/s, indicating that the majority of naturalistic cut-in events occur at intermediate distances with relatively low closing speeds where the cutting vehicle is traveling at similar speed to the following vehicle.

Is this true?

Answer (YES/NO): NO